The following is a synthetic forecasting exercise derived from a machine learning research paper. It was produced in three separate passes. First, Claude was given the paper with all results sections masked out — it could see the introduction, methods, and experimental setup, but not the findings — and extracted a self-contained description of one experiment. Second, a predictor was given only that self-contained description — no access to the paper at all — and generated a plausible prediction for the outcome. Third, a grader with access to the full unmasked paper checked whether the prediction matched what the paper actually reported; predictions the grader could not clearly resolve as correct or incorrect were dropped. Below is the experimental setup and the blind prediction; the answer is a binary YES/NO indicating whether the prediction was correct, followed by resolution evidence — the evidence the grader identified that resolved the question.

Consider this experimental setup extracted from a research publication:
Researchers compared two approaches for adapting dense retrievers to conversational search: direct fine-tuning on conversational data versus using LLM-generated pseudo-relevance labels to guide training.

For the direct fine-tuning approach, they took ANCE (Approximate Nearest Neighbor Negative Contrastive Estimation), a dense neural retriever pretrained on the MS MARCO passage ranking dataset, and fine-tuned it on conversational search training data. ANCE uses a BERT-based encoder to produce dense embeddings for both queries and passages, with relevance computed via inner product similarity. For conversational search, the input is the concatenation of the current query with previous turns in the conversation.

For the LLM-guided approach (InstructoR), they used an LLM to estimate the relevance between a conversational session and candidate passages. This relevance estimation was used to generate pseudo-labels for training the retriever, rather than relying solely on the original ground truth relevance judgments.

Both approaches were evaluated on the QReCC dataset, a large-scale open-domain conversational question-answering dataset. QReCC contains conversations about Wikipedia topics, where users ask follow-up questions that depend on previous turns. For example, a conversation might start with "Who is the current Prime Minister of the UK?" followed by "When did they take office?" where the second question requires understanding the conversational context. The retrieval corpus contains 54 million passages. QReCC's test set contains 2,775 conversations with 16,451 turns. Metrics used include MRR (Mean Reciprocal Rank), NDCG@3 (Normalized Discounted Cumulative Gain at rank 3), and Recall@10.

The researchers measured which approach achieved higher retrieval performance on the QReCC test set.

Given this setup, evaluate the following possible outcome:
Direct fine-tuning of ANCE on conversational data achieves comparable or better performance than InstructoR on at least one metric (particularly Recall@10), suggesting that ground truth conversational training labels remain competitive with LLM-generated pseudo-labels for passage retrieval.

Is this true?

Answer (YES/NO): YES